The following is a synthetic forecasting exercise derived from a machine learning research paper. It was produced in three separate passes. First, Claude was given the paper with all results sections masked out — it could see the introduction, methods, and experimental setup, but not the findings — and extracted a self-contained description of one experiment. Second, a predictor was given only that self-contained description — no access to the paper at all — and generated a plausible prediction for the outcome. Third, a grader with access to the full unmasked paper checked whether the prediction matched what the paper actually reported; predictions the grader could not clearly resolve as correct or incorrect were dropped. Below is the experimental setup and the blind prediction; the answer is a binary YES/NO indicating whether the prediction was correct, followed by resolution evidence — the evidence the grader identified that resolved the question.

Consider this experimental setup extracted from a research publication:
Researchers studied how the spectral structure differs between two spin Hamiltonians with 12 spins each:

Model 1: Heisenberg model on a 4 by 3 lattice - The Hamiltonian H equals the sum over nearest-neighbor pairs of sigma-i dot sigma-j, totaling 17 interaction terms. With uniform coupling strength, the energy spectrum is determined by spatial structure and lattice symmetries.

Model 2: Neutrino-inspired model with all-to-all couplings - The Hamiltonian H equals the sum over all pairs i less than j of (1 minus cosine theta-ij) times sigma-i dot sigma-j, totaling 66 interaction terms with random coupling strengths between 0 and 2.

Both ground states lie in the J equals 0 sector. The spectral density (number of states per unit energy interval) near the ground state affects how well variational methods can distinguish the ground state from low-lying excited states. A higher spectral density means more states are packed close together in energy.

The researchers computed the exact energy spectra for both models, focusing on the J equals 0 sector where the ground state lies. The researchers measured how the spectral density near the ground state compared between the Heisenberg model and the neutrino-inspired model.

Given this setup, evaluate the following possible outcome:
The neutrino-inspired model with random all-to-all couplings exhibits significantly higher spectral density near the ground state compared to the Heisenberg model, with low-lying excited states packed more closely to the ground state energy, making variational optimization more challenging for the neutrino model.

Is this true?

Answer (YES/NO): NO